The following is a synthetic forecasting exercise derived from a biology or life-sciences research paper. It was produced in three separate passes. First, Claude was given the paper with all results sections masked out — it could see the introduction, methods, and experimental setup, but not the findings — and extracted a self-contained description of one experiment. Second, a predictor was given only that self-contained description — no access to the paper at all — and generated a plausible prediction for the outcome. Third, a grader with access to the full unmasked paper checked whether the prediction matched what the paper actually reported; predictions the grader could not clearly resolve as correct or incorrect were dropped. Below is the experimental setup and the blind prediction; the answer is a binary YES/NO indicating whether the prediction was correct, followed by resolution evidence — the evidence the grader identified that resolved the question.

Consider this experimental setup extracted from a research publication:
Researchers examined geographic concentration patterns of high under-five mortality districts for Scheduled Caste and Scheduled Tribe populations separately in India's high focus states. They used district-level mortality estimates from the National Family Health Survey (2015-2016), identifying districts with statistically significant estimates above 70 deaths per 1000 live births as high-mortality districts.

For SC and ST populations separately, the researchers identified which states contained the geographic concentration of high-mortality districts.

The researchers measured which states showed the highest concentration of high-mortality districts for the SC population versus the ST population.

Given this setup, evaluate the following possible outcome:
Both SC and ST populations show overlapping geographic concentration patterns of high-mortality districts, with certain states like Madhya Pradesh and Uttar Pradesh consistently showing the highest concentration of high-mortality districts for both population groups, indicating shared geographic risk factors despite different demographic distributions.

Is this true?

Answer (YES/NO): NO